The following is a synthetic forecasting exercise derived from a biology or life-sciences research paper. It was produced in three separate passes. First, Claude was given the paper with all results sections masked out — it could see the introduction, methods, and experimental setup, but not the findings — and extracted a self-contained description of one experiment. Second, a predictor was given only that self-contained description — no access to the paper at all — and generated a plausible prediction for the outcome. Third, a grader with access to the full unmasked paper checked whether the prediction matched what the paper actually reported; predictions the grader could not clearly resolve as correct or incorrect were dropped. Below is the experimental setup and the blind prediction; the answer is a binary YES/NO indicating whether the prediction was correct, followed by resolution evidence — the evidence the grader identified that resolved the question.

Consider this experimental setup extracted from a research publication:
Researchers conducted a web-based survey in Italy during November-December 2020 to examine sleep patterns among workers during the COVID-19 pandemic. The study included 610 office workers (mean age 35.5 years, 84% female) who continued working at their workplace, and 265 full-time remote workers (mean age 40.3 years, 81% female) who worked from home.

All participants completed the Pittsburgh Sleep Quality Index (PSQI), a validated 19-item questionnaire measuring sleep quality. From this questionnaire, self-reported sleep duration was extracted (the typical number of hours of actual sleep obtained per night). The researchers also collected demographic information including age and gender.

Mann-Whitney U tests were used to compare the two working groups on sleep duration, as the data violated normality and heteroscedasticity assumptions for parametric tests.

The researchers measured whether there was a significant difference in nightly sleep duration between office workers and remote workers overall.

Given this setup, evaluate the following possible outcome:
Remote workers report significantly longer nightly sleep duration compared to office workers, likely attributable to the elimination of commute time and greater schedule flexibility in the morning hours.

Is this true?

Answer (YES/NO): NO